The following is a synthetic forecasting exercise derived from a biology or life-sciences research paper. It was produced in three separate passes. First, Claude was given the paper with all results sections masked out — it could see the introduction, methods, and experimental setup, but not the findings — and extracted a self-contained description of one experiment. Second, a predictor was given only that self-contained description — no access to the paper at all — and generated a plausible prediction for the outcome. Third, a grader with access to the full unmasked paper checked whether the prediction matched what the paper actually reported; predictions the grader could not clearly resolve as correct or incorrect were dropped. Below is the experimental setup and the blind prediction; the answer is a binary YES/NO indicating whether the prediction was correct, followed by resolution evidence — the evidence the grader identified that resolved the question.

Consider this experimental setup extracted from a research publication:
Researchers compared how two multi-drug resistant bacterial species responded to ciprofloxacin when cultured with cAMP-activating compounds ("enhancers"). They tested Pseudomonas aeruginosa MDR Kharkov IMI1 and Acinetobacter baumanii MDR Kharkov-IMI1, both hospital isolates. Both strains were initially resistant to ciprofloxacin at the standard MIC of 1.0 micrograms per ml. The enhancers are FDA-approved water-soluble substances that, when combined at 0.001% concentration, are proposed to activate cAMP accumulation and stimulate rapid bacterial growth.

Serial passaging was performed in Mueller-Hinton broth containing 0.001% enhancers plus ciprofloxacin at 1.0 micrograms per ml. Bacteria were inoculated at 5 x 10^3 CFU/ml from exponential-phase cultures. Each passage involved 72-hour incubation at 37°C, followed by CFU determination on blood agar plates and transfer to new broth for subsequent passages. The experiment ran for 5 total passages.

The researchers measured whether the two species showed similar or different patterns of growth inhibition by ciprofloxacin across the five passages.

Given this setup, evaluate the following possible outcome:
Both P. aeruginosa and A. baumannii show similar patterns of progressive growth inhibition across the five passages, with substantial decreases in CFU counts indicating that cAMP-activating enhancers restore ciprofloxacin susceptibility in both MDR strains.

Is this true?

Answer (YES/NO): NO